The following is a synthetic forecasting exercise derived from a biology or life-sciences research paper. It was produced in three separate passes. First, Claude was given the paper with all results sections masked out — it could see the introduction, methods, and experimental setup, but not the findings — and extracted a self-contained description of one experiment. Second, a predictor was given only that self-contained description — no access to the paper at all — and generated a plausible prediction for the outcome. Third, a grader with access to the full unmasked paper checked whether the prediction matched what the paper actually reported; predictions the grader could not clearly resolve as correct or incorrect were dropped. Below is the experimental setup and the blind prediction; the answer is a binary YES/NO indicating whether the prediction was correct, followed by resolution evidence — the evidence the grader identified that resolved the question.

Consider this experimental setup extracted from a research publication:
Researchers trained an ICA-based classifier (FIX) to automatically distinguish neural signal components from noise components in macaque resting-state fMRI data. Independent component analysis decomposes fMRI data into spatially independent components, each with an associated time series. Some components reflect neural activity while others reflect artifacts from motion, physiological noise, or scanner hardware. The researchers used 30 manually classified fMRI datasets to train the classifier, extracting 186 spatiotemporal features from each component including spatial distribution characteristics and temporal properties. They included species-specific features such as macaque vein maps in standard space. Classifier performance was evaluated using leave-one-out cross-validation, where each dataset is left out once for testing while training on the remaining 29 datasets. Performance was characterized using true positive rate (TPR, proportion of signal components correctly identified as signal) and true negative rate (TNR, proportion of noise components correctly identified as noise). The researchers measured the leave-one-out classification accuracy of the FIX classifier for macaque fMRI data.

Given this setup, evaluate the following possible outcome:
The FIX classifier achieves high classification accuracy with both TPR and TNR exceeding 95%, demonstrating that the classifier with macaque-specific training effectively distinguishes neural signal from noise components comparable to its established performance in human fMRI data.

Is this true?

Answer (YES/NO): YES